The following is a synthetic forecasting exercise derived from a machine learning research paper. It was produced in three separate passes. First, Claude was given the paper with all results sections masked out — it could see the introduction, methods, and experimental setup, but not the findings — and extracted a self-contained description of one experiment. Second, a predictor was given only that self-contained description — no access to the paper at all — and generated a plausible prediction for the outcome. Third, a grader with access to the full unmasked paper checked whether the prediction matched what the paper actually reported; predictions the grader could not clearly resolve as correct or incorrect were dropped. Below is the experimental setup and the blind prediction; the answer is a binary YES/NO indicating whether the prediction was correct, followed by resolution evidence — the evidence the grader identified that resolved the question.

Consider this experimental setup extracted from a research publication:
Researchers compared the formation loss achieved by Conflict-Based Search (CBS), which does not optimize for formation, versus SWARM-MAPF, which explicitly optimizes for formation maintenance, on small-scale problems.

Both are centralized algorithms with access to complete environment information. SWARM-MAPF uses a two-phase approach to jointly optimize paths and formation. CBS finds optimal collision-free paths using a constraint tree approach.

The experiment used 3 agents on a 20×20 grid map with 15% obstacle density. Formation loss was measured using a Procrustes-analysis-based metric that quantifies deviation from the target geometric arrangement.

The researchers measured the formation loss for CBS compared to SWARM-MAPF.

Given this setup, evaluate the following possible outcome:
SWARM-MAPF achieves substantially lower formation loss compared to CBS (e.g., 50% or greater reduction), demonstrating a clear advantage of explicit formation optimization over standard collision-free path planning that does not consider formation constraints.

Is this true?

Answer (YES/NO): YES